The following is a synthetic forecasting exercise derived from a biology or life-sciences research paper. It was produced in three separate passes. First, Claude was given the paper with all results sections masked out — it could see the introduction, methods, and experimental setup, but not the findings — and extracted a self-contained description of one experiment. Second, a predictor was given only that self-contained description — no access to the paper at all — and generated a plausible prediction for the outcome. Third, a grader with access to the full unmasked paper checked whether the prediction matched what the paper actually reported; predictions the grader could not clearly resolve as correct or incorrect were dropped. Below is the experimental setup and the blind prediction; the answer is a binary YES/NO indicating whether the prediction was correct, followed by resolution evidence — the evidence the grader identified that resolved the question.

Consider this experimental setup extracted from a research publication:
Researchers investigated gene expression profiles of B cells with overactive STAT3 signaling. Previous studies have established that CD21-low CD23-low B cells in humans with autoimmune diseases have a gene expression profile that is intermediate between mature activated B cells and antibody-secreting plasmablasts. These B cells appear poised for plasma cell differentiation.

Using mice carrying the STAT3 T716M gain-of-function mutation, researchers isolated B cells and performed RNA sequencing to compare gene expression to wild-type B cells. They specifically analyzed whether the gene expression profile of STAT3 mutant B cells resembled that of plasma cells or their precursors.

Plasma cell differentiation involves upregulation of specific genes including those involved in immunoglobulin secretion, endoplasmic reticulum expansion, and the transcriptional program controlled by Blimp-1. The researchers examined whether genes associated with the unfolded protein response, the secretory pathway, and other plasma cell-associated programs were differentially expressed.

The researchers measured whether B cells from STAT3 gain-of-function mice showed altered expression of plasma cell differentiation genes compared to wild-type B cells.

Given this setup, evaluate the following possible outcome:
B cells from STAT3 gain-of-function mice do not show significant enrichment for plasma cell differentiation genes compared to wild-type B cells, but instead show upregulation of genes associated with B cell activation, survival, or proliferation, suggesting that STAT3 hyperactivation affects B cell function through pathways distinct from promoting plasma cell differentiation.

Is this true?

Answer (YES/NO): NO